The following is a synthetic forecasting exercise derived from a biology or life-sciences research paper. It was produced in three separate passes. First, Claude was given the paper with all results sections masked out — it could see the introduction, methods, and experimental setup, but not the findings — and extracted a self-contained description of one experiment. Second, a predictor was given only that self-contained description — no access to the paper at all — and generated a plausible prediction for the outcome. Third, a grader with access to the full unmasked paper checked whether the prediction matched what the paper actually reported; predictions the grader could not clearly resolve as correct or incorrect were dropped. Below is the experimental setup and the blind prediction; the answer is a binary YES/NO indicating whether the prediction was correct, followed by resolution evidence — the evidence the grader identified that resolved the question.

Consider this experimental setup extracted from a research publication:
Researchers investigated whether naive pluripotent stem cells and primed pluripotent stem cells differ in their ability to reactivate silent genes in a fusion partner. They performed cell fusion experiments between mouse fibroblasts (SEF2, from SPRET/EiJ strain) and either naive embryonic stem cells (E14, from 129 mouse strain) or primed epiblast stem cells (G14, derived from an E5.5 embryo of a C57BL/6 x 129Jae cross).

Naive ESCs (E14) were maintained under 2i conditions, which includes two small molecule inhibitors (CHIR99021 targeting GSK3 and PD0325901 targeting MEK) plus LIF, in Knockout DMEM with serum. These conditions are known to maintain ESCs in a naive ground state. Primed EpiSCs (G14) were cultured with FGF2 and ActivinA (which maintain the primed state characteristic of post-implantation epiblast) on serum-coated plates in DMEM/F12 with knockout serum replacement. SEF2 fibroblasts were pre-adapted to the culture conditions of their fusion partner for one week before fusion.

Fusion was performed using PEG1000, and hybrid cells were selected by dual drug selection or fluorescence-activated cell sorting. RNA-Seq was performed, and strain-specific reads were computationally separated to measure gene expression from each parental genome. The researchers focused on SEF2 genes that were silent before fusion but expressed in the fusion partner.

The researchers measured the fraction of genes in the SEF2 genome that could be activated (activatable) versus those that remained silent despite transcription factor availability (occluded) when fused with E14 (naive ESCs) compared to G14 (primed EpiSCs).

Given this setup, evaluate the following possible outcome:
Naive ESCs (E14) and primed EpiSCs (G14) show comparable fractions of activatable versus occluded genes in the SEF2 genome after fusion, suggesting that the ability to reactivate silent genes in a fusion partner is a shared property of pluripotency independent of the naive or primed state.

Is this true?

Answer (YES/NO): NO